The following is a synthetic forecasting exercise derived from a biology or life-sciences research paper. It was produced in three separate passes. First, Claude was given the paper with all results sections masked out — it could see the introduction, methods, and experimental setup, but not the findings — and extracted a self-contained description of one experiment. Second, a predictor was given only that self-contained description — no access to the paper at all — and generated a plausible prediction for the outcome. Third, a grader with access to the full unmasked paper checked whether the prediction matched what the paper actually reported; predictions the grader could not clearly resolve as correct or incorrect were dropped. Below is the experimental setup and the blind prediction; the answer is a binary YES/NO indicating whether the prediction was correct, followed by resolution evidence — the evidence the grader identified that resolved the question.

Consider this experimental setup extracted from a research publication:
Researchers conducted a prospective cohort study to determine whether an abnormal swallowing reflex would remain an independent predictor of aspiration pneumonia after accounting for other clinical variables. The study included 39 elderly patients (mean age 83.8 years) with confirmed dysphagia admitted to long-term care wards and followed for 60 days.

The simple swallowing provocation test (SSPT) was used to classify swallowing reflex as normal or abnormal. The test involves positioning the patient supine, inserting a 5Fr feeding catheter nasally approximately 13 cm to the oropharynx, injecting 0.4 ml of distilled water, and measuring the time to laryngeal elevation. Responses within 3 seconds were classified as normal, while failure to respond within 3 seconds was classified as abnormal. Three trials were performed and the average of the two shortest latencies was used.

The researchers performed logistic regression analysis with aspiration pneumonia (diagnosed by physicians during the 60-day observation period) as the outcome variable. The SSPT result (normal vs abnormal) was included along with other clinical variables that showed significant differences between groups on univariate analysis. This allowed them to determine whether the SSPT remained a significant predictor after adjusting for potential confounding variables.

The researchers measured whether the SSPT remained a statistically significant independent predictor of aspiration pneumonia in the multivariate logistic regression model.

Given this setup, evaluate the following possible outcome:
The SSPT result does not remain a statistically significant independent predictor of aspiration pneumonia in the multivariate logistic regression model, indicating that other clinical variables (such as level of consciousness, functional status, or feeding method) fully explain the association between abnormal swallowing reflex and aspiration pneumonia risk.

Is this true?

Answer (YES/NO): NO